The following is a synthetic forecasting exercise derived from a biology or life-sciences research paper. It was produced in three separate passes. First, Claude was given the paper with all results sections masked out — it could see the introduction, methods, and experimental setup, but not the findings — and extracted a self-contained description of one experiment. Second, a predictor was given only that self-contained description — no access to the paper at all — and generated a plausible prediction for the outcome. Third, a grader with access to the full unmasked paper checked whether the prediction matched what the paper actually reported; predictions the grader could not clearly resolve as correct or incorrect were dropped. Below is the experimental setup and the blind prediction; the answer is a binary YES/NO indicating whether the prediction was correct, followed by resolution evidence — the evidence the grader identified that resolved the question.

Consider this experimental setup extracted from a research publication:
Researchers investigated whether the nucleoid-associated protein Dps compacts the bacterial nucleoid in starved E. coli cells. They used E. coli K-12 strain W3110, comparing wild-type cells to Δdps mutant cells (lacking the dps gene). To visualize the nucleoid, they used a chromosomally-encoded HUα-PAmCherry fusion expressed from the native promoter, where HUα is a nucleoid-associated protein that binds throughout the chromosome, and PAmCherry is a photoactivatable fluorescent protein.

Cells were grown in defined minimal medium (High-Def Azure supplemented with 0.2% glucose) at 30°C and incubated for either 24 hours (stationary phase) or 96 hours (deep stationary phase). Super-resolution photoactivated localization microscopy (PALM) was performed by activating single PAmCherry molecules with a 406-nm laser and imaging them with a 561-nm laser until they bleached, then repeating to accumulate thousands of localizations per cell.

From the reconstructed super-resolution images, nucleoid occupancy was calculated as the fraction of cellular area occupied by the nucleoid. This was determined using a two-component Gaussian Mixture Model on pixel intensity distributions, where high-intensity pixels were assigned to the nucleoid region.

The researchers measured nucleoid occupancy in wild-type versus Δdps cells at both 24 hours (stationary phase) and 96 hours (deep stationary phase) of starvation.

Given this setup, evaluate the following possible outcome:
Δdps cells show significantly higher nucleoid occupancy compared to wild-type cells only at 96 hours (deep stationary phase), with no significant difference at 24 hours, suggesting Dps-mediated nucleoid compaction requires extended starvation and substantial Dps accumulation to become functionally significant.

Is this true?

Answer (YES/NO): YES